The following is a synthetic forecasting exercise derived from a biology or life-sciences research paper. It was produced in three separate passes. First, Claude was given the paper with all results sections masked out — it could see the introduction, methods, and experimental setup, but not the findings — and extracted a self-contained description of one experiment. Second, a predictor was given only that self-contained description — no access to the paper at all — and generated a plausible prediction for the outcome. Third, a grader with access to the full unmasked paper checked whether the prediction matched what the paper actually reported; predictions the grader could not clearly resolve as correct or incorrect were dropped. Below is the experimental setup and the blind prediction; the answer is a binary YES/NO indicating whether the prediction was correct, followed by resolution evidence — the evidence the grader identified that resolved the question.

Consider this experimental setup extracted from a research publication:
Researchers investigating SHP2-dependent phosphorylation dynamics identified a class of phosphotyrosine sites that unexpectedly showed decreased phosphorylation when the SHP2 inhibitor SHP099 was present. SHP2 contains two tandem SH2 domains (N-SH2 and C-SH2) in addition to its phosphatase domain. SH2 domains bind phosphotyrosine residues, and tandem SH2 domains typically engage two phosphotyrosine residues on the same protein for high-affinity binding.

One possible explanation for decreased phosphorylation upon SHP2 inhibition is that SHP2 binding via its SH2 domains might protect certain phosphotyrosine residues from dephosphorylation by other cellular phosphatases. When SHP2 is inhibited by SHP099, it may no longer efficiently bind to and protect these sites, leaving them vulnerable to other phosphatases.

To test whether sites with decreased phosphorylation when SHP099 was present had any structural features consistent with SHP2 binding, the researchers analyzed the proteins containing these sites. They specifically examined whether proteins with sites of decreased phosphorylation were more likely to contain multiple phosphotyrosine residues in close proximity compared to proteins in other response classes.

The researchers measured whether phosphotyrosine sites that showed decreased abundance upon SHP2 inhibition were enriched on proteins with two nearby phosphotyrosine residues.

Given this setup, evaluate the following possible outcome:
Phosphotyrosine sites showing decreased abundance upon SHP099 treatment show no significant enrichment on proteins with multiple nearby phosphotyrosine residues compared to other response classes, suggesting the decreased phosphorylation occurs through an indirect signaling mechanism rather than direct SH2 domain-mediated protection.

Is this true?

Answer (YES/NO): NO